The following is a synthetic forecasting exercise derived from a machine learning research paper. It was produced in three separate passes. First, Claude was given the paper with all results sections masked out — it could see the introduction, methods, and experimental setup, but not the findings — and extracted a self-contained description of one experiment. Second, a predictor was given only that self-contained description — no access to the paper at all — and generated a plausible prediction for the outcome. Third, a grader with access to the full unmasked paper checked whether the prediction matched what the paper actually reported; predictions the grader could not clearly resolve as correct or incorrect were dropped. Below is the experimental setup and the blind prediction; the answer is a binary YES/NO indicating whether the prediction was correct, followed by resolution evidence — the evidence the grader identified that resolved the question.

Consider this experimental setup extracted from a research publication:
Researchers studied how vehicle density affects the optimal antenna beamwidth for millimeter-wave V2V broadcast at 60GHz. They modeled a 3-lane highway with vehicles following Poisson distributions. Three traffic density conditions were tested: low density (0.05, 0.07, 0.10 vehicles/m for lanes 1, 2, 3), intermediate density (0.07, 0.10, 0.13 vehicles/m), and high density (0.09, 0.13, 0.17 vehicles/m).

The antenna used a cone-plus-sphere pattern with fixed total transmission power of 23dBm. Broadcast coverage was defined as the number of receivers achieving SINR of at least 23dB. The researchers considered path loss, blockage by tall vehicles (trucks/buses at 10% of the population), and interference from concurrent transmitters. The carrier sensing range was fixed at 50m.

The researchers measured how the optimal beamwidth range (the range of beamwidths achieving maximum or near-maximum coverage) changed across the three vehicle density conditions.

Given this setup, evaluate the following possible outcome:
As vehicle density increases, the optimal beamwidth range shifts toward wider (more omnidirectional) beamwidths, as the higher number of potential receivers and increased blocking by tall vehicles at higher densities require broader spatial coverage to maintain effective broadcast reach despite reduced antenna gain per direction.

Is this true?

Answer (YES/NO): YES